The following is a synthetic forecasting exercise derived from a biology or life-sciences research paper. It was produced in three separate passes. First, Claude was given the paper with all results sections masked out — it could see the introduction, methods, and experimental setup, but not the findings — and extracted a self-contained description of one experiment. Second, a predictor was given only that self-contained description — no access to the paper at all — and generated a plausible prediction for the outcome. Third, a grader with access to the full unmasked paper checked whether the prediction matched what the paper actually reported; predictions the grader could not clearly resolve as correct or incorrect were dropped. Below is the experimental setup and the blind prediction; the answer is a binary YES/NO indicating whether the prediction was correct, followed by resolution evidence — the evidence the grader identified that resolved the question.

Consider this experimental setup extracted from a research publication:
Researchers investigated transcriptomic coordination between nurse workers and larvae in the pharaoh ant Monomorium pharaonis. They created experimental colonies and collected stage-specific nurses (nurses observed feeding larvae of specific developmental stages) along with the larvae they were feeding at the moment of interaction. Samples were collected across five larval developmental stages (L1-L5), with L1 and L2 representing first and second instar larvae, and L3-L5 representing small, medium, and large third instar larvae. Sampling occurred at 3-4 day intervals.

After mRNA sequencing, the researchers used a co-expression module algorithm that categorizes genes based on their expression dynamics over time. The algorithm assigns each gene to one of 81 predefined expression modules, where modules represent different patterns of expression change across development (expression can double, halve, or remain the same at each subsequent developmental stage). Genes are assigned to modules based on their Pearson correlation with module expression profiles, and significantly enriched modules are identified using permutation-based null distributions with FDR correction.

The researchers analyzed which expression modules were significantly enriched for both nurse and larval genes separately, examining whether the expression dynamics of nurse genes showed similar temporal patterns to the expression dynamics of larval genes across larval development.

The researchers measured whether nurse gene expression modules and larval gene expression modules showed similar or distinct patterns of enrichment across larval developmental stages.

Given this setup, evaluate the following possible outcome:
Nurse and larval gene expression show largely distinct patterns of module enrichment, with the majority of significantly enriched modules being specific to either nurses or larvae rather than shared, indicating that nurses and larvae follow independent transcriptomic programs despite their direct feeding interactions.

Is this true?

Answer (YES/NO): NO